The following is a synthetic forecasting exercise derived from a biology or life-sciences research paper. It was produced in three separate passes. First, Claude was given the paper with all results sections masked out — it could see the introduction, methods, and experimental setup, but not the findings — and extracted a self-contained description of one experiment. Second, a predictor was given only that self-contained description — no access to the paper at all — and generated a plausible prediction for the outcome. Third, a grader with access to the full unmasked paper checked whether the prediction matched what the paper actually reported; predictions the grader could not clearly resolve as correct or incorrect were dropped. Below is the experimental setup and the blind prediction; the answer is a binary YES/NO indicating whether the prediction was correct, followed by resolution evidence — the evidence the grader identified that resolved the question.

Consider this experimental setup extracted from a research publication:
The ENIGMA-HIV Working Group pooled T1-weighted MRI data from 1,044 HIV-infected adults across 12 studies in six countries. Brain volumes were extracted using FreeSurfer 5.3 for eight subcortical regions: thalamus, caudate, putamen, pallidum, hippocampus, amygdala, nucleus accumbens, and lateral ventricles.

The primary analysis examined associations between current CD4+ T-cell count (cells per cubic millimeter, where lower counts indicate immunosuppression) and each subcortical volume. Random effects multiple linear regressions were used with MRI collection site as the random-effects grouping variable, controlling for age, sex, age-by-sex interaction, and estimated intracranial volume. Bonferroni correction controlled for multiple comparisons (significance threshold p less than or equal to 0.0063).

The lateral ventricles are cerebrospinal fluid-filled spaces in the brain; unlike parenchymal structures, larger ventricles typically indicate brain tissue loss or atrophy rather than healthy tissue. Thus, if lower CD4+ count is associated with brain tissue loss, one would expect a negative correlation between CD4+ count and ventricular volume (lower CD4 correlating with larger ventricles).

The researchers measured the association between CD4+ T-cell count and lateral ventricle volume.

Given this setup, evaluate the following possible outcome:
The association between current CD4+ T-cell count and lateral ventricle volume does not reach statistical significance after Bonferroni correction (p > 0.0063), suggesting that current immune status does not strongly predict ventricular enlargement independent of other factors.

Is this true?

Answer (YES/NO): YES